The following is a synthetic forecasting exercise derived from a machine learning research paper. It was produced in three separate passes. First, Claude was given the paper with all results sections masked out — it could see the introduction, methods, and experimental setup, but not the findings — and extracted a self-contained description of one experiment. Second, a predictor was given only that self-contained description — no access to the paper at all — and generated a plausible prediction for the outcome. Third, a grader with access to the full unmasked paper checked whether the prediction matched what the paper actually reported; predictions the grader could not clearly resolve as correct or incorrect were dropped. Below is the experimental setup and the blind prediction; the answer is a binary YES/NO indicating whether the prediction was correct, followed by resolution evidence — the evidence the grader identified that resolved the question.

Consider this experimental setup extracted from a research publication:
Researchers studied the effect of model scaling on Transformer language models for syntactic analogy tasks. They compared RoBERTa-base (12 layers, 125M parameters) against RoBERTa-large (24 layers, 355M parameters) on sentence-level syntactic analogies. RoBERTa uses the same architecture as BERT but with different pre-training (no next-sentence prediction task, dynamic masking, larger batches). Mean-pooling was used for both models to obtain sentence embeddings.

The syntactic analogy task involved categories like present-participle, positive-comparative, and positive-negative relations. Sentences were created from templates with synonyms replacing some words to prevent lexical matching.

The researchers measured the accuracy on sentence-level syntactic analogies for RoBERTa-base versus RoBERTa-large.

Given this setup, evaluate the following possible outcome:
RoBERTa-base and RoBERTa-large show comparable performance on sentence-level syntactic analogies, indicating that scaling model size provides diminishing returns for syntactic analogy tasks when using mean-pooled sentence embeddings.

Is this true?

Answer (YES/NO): NO